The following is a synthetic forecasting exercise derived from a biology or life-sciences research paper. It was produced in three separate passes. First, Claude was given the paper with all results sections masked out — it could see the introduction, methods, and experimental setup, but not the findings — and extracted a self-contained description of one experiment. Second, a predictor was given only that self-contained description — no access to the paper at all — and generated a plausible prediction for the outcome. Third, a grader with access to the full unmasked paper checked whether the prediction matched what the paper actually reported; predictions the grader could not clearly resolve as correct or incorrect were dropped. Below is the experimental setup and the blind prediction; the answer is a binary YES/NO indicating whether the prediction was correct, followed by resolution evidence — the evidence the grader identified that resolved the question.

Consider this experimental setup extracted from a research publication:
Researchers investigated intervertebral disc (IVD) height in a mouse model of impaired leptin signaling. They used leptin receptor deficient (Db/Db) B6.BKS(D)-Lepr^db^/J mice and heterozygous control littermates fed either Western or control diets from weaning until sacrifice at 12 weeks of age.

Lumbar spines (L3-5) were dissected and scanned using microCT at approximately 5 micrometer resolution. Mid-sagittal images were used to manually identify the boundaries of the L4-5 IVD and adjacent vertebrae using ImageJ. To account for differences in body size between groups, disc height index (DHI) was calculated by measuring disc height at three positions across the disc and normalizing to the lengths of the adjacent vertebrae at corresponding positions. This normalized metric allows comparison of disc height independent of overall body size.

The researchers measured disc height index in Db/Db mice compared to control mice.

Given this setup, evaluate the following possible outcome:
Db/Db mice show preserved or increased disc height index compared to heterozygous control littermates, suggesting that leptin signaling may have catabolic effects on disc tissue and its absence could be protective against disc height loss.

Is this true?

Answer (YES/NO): YES